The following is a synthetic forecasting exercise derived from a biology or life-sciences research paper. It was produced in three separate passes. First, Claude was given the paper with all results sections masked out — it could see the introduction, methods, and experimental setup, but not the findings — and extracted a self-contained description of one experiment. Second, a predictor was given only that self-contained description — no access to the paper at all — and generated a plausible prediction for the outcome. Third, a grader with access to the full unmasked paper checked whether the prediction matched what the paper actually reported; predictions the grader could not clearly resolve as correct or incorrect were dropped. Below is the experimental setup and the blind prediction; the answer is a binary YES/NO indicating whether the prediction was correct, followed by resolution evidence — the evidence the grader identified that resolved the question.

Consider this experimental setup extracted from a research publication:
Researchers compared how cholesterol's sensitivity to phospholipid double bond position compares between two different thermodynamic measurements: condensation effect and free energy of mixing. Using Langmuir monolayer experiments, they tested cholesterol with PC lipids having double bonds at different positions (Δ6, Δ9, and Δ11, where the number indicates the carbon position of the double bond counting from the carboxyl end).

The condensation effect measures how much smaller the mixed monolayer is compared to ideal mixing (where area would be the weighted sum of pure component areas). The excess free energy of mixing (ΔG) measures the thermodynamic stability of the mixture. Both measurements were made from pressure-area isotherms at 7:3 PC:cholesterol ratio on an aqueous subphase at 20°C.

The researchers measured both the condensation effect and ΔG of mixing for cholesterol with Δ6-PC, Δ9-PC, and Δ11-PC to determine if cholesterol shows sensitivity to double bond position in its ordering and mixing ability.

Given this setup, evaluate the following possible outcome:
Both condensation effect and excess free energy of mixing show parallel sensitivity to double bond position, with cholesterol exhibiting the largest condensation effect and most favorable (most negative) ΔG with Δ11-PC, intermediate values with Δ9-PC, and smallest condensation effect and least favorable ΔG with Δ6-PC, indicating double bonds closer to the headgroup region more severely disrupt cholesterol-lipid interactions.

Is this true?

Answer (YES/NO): NO